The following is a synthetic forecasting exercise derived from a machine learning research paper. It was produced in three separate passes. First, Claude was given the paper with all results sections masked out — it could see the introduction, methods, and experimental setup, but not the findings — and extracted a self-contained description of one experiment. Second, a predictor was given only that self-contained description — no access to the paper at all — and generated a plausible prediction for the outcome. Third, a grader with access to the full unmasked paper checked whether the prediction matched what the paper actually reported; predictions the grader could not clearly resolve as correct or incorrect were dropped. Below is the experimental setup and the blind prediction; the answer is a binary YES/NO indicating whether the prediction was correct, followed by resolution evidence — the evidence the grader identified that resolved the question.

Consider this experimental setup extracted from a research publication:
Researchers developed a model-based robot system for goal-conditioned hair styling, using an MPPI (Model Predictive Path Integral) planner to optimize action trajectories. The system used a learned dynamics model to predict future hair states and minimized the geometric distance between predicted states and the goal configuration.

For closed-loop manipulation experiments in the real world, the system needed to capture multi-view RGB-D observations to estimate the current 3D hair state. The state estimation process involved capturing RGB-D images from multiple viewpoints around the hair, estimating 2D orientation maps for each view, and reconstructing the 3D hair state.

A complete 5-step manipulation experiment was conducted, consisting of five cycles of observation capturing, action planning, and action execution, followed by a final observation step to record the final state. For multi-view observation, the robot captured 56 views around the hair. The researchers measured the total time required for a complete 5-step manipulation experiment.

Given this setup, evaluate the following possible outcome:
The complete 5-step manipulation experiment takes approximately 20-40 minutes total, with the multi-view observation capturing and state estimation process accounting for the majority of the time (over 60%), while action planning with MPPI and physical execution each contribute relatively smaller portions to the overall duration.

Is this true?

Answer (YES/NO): NO